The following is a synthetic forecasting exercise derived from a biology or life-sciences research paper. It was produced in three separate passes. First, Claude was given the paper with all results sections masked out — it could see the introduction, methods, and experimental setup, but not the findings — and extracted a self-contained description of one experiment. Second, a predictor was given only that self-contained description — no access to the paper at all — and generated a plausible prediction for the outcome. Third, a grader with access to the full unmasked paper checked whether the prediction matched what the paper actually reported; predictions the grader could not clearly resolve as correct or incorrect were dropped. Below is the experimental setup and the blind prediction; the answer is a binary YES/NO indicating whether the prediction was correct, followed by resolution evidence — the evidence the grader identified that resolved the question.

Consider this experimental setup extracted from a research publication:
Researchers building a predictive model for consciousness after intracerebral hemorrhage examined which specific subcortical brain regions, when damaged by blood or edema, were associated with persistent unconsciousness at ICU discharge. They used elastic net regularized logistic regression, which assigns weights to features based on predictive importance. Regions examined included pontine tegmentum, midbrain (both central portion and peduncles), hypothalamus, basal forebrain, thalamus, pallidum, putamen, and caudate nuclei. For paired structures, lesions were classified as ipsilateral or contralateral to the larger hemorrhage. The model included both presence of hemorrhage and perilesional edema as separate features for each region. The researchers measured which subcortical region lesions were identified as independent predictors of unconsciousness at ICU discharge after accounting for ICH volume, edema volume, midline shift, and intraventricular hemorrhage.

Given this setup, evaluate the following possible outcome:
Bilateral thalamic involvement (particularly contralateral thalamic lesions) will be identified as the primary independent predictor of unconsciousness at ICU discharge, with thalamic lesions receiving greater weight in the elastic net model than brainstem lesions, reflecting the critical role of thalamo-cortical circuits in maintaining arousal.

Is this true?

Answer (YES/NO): NO